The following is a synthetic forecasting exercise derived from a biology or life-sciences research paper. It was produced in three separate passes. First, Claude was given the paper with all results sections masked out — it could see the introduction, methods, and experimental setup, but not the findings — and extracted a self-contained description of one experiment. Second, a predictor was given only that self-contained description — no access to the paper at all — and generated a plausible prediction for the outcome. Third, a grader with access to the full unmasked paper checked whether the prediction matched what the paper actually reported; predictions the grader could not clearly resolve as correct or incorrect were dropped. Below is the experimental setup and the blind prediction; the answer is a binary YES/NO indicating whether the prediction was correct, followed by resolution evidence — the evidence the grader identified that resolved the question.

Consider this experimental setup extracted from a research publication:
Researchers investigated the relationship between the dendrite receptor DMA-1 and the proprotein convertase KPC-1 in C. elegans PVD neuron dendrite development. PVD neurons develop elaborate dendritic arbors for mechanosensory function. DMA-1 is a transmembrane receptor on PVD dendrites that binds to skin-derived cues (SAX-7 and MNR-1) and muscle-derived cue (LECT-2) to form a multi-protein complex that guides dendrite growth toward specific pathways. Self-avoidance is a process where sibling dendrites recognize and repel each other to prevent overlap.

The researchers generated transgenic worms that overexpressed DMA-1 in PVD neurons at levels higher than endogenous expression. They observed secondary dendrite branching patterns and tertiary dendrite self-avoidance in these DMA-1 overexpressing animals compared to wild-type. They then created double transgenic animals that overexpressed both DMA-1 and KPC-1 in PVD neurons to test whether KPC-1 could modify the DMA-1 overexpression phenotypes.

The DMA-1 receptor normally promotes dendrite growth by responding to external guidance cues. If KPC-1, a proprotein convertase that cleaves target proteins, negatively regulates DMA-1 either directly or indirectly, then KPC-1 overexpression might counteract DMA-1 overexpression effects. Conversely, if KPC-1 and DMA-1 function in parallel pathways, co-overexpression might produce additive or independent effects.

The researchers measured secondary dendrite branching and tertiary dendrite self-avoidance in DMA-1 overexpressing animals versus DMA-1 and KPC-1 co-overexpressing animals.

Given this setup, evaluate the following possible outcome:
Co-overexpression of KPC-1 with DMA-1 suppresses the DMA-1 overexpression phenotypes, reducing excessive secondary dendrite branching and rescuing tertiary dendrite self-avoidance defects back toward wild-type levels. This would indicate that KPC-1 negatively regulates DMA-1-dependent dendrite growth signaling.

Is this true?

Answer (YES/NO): NO